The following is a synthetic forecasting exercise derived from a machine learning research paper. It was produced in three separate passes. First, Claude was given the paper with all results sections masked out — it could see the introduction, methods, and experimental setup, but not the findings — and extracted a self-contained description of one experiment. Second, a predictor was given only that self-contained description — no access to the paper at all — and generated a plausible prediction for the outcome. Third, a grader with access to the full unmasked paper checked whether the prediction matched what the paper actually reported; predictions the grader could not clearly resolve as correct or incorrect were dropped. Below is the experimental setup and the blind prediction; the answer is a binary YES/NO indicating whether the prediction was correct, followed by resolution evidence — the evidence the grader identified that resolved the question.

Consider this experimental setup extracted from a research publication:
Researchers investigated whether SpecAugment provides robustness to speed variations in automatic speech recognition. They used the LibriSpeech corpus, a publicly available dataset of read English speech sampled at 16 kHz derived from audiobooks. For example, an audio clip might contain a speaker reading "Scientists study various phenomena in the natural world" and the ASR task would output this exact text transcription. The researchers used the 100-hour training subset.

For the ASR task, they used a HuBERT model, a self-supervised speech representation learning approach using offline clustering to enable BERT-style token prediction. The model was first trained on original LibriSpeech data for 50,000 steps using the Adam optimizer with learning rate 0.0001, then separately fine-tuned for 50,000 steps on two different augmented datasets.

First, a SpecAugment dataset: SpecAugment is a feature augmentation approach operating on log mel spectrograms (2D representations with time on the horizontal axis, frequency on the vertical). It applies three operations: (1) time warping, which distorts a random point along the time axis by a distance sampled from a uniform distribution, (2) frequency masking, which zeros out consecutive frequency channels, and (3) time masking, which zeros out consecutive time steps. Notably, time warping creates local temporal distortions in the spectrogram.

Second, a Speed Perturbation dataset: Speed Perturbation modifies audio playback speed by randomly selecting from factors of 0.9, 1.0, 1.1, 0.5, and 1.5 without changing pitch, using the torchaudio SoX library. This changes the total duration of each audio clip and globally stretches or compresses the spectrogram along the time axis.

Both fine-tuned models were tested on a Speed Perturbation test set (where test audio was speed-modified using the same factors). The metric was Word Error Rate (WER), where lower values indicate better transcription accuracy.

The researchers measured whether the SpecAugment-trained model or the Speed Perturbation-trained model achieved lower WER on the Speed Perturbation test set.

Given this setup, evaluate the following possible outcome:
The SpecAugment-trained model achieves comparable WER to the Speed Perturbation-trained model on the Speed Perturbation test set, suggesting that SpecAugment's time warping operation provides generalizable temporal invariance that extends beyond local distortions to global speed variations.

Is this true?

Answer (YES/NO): NO